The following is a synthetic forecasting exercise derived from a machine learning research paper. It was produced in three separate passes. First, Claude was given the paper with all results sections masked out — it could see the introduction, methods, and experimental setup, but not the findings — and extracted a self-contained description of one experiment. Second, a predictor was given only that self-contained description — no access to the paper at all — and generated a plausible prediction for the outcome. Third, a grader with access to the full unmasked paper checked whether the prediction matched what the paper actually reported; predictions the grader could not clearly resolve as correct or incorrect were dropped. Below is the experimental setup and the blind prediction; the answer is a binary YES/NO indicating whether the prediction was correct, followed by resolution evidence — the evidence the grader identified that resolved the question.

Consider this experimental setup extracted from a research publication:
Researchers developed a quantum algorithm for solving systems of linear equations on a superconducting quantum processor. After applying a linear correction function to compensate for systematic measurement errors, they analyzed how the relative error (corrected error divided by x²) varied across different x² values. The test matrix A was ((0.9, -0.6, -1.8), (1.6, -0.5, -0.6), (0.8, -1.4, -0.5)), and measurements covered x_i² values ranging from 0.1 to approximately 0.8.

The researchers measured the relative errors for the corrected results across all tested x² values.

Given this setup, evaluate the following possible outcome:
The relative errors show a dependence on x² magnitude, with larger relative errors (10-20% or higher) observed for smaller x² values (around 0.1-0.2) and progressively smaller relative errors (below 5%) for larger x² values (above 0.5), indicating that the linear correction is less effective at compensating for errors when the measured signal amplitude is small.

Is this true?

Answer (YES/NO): NO